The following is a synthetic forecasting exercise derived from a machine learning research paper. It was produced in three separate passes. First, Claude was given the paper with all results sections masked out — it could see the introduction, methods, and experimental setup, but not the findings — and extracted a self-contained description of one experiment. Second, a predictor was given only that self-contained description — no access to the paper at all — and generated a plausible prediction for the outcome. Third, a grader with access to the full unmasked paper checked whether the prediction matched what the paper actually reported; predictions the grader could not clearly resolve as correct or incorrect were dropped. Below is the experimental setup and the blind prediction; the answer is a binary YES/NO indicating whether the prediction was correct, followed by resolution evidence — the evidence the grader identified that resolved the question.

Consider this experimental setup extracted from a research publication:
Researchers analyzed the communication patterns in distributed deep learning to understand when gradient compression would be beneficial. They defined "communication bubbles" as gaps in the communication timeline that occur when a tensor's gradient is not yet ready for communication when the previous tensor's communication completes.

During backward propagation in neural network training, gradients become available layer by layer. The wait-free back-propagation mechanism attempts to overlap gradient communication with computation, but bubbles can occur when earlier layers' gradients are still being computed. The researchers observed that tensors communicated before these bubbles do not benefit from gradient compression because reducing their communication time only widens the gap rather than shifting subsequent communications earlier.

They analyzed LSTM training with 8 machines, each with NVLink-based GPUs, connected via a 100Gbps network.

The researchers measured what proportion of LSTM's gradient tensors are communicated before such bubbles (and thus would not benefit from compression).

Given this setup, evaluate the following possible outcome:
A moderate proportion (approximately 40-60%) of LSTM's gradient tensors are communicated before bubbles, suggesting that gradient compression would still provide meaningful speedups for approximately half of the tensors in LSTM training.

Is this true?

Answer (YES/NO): YES